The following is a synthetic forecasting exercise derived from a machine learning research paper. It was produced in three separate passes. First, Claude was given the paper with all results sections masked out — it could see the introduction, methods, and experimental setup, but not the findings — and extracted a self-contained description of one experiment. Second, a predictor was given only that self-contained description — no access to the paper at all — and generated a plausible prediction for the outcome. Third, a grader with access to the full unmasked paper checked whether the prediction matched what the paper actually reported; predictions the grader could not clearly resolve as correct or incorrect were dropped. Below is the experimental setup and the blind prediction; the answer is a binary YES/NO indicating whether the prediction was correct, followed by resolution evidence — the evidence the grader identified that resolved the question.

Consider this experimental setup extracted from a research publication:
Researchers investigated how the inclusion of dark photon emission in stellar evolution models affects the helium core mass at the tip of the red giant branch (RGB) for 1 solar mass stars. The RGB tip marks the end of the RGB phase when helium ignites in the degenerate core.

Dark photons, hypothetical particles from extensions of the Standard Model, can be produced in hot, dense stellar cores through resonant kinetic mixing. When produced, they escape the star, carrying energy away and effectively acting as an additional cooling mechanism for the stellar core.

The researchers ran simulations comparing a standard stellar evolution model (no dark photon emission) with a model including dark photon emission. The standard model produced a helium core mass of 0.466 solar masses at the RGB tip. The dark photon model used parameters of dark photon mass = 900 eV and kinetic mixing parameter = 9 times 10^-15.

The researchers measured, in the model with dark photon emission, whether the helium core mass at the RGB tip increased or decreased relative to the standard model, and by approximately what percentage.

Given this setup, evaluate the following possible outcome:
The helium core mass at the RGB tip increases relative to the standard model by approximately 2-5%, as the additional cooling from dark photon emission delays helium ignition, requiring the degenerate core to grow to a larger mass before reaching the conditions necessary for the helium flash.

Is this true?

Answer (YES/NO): NO